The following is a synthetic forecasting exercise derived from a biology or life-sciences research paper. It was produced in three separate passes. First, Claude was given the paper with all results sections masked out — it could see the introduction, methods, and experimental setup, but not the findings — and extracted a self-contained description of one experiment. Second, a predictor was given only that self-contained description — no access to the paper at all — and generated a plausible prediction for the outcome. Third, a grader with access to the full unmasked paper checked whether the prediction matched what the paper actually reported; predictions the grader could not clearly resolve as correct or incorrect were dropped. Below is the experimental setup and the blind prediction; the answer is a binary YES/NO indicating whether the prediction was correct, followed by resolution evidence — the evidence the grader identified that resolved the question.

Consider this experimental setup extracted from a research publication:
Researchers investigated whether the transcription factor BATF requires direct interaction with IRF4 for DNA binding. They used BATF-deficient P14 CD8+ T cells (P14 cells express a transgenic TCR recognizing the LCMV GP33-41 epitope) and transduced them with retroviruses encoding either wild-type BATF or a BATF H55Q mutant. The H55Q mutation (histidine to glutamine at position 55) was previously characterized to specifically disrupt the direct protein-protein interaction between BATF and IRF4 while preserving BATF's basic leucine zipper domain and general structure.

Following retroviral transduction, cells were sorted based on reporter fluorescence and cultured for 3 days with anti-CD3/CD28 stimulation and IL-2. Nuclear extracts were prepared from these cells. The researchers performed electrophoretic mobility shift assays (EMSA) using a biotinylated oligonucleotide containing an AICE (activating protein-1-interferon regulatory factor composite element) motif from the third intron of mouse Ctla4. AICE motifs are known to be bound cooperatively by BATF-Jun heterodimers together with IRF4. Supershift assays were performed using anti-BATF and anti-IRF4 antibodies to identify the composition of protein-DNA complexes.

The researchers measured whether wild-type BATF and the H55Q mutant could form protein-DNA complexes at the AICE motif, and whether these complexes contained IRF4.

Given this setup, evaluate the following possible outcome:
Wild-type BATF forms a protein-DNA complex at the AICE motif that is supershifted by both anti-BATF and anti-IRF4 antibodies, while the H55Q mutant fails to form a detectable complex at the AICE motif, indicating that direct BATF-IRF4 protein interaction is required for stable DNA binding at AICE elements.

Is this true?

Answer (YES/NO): NO